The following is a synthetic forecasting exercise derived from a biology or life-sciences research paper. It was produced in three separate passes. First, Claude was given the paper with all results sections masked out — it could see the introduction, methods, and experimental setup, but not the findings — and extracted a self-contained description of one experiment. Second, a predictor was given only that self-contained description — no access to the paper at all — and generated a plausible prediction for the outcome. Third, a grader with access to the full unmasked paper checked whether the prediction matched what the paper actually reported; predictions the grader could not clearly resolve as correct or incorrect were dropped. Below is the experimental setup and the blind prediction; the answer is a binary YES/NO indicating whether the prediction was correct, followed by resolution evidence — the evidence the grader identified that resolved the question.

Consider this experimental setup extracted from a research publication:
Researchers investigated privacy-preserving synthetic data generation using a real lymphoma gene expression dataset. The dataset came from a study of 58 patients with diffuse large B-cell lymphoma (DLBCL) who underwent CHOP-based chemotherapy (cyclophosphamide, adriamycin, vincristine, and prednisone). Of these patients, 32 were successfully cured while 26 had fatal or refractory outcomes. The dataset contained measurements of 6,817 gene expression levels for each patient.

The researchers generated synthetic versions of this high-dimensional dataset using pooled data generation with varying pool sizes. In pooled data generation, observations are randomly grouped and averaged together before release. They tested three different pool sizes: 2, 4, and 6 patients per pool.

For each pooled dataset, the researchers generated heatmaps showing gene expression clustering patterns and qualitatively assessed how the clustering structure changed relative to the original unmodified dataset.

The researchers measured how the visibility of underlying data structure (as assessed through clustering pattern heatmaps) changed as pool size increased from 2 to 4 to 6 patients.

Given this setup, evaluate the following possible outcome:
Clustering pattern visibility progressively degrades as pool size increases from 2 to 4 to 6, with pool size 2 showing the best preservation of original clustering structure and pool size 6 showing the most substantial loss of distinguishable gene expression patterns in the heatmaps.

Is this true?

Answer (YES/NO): NO